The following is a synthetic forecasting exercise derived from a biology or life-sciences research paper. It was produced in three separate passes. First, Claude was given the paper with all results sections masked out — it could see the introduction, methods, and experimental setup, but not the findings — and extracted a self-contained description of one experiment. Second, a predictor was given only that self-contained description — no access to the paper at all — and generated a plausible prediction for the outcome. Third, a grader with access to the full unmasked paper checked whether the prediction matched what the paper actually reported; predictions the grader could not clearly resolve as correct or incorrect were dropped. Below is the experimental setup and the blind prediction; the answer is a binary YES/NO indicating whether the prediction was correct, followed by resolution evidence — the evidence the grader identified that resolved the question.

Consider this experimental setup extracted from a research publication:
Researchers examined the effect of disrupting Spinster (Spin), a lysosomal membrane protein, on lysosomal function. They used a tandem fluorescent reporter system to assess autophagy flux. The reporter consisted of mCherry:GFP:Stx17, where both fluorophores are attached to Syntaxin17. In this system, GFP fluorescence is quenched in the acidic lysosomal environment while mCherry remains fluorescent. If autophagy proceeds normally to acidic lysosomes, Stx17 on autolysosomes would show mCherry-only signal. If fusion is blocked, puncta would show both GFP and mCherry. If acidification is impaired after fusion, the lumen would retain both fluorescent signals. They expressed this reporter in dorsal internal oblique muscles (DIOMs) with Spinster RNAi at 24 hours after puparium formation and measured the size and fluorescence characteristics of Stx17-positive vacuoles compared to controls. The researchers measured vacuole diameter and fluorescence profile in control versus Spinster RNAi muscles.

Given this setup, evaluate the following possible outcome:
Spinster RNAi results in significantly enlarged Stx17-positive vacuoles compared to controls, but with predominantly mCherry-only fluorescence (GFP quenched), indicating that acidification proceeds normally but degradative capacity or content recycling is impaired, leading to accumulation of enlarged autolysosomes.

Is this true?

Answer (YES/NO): NO